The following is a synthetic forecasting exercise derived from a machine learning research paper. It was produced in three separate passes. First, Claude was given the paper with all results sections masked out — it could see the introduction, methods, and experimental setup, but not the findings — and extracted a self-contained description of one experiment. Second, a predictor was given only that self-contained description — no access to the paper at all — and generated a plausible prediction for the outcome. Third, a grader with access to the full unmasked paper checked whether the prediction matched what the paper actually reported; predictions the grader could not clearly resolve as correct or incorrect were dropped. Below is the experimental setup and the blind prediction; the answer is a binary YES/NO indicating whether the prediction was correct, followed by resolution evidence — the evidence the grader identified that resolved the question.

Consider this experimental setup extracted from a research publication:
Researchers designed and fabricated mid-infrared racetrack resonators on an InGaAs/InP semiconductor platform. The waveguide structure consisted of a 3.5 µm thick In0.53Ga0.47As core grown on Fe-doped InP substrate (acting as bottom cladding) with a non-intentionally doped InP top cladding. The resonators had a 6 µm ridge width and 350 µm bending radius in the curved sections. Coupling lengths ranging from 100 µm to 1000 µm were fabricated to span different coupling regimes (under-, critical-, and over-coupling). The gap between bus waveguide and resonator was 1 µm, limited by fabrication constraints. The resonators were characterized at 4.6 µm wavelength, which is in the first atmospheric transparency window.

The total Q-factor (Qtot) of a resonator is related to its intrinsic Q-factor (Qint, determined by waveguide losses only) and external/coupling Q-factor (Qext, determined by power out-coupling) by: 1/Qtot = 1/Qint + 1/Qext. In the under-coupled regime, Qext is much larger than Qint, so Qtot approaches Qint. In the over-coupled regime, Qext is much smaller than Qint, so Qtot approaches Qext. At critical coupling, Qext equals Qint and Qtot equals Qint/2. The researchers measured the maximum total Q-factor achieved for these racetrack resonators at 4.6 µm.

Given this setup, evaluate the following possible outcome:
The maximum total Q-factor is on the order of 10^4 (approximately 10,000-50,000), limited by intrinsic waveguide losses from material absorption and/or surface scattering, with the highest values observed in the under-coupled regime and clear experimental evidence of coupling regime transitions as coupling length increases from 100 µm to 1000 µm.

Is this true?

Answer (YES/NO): NO